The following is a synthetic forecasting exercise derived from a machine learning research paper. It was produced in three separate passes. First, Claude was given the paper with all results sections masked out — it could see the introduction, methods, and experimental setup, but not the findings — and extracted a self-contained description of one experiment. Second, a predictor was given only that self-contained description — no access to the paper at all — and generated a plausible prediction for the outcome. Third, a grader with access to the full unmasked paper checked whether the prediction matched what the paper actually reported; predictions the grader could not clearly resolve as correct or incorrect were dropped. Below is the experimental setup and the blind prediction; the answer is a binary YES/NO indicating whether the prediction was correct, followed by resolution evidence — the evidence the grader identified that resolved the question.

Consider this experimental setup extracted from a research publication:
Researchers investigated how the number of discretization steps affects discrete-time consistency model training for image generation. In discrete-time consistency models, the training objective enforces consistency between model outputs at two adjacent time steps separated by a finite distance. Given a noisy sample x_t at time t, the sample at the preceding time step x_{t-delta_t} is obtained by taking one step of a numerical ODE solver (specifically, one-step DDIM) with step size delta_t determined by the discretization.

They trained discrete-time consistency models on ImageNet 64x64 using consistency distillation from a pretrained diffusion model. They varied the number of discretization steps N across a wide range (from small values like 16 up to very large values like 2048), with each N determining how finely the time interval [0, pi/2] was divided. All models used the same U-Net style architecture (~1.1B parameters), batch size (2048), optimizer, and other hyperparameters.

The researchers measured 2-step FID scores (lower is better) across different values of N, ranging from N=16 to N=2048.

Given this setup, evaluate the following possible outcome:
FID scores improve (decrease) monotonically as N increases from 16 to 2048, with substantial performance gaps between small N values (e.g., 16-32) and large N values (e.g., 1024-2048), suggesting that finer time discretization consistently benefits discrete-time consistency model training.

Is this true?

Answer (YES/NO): NO